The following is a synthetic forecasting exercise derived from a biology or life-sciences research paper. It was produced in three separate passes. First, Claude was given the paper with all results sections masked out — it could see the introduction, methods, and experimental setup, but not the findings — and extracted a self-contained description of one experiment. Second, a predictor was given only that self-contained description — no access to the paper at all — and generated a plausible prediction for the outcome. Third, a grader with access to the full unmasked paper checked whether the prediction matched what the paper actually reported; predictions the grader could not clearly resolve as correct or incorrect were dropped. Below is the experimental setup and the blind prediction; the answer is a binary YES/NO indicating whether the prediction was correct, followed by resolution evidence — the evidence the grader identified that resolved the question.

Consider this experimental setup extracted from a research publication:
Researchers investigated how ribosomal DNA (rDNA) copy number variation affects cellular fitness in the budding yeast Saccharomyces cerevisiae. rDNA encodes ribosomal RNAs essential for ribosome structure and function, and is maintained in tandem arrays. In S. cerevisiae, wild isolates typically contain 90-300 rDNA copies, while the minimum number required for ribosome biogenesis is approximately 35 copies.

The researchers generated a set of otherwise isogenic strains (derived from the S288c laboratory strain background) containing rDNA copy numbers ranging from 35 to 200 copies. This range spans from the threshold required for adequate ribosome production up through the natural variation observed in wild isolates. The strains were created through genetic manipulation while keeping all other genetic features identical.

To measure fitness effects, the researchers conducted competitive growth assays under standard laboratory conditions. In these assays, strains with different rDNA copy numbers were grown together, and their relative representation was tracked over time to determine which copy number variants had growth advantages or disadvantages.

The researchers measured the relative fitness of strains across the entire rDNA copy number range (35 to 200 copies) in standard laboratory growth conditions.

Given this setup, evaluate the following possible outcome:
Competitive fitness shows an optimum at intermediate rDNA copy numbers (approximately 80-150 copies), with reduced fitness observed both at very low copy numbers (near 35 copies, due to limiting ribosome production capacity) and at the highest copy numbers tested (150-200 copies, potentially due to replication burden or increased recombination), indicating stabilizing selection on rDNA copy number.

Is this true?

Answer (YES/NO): NO